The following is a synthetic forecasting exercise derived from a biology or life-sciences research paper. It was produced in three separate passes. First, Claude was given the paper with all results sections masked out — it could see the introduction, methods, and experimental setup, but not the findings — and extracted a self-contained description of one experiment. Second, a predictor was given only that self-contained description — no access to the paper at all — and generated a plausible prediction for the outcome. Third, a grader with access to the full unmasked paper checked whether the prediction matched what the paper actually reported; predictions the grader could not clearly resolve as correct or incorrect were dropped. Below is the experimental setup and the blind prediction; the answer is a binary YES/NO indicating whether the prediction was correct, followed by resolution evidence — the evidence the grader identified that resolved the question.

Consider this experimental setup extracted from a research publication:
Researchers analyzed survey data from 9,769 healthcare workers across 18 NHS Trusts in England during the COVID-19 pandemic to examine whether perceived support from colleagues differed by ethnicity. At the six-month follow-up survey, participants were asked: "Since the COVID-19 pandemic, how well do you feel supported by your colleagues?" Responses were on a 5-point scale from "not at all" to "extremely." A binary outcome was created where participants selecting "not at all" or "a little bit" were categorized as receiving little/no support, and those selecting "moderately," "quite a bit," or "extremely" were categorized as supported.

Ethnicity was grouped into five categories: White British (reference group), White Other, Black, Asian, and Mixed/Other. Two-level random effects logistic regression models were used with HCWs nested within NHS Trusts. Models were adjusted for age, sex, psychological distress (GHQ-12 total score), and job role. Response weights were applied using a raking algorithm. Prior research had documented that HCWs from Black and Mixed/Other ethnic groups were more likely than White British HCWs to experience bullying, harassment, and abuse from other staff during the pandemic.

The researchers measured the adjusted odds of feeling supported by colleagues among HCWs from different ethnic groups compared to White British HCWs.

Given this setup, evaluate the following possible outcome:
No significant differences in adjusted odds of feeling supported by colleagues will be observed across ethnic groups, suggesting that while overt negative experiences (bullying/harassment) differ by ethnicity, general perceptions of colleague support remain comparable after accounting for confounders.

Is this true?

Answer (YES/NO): NO